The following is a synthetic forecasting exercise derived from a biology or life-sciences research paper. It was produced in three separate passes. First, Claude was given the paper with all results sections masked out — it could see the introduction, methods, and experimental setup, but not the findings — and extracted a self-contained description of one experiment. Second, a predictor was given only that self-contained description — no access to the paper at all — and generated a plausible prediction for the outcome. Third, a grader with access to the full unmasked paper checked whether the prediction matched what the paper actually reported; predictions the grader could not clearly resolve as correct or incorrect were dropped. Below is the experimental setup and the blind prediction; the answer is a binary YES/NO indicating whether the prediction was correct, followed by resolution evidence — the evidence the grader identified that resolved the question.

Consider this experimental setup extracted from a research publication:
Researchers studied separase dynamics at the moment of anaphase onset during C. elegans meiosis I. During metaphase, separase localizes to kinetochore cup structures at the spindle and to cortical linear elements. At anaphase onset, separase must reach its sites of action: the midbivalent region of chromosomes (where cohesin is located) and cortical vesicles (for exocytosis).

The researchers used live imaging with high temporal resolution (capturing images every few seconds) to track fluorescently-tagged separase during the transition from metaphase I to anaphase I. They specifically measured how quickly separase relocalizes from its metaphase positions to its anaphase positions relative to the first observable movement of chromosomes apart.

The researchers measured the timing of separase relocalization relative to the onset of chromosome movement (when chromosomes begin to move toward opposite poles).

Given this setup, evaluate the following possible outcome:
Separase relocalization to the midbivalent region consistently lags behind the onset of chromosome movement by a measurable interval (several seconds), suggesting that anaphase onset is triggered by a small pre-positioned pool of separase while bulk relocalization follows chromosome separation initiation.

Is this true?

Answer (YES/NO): NO